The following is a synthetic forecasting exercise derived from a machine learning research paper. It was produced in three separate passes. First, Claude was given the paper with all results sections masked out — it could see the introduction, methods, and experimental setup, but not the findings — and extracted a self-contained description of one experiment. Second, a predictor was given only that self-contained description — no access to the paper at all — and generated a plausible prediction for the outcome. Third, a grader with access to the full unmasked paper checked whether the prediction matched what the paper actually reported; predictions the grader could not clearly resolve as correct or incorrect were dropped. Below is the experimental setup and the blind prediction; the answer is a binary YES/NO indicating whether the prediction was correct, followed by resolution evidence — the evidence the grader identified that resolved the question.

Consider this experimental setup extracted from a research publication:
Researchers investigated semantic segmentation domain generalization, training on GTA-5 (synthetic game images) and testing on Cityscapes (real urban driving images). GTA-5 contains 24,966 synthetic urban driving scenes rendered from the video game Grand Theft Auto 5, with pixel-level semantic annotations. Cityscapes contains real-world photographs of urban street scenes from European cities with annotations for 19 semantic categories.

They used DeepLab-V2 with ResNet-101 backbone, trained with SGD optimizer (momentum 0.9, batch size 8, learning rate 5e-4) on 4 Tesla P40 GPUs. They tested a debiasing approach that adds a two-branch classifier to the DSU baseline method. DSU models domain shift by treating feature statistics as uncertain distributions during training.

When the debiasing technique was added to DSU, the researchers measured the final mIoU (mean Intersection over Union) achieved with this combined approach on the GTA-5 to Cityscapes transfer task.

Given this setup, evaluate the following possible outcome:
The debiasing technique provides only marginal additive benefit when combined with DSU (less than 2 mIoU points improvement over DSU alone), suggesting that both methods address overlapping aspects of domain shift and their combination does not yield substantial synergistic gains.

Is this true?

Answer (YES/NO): YES